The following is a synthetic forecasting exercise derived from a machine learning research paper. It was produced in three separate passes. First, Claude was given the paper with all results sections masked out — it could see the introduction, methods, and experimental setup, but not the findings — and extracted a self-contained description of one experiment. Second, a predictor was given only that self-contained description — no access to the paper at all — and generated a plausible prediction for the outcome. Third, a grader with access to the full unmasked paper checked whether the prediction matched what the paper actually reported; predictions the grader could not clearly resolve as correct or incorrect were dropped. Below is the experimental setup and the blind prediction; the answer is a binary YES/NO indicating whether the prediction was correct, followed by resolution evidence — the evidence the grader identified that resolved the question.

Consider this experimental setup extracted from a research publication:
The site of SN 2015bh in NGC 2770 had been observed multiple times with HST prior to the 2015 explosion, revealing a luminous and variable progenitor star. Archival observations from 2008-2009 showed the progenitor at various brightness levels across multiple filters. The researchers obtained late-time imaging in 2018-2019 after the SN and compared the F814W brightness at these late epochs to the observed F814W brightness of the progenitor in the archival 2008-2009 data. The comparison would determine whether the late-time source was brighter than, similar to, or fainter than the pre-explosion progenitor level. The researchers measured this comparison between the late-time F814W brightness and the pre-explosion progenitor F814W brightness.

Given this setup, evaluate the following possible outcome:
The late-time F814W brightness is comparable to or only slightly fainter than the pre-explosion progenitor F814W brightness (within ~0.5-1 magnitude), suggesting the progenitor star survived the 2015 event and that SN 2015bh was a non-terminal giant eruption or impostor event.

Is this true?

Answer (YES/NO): NO